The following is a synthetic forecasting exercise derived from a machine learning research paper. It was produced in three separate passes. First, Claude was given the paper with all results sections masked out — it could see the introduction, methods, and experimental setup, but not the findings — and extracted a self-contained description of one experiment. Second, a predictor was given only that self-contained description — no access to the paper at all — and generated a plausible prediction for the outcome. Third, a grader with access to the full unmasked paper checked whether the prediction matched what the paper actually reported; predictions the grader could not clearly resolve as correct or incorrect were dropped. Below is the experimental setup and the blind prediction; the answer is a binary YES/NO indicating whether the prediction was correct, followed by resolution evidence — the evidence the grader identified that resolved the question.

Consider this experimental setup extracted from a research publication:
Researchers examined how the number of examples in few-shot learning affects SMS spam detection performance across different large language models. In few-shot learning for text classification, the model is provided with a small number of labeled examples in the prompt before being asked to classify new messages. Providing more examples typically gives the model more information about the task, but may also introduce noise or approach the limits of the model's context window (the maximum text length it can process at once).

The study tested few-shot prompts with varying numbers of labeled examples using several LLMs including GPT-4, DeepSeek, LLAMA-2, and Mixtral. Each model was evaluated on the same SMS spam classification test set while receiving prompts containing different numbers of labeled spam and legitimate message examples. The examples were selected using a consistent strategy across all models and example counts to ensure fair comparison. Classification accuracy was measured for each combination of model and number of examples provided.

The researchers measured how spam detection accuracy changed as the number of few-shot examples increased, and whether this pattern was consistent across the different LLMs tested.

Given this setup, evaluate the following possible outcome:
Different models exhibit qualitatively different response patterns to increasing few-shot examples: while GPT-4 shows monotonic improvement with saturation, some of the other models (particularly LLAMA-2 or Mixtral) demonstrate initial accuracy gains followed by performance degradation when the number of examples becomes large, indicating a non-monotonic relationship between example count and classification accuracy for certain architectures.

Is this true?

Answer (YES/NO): NO